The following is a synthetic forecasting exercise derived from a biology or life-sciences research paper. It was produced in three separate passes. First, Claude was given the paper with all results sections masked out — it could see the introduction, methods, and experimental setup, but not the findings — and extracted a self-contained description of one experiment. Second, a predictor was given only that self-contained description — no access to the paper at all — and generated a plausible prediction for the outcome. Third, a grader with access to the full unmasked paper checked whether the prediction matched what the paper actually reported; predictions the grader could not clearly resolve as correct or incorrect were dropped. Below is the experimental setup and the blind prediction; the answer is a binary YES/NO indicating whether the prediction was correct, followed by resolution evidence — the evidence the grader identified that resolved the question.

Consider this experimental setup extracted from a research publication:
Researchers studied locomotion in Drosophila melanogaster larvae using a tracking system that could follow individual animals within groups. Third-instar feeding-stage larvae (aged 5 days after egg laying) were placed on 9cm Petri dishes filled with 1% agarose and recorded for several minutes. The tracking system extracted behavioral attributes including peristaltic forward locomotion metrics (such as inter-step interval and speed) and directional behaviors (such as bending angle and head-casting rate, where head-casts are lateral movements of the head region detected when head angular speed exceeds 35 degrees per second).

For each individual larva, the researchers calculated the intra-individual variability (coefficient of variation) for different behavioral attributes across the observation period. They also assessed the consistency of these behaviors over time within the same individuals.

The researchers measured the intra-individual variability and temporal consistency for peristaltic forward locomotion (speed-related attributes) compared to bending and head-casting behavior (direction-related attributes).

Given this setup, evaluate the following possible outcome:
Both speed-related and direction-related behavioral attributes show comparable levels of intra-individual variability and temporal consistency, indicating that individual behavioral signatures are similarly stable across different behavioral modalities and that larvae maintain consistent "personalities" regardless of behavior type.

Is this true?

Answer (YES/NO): NO